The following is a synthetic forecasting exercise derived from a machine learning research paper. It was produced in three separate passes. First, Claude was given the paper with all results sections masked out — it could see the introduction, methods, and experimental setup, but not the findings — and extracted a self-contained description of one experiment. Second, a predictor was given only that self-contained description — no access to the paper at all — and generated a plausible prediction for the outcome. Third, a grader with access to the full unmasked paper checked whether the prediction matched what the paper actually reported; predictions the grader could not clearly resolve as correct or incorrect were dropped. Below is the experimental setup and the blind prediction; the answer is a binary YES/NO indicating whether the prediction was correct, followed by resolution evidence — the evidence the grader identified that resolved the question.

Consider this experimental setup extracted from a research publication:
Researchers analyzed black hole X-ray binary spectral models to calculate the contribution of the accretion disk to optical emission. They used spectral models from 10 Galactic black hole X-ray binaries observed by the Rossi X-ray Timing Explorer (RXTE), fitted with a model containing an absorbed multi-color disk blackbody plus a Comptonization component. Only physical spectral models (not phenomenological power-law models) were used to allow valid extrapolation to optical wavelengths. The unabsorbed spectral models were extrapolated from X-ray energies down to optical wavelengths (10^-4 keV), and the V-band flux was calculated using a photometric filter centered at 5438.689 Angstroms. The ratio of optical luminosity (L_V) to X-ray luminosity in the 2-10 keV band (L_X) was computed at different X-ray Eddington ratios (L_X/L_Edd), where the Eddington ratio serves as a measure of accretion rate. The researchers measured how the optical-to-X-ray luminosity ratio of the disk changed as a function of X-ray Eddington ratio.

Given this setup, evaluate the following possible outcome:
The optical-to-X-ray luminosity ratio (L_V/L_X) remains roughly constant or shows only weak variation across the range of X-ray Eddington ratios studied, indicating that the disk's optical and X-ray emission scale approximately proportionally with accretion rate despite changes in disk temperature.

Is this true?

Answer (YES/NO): YES